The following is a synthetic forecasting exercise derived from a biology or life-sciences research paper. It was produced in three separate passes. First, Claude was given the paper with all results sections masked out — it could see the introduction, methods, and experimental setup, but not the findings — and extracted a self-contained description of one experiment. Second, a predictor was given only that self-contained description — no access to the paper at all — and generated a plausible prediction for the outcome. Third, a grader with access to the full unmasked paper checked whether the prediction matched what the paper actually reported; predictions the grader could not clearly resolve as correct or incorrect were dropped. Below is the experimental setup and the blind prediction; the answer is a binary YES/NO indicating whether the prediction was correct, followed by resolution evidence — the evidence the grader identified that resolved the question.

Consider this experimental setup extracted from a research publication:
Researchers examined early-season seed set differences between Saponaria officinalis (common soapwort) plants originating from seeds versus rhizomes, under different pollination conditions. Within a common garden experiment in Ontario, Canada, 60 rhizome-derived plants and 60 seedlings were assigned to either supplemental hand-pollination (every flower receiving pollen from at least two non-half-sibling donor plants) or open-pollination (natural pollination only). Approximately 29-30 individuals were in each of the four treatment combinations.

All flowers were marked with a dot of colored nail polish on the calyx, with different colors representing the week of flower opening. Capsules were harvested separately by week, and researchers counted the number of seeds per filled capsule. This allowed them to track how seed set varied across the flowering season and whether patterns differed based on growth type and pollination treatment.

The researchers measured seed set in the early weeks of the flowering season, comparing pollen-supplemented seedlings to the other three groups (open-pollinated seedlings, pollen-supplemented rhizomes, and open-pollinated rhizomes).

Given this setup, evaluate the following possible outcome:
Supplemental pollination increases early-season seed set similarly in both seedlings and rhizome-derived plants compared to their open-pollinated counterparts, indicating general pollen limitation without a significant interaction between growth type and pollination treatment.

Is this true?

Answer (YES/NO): NO